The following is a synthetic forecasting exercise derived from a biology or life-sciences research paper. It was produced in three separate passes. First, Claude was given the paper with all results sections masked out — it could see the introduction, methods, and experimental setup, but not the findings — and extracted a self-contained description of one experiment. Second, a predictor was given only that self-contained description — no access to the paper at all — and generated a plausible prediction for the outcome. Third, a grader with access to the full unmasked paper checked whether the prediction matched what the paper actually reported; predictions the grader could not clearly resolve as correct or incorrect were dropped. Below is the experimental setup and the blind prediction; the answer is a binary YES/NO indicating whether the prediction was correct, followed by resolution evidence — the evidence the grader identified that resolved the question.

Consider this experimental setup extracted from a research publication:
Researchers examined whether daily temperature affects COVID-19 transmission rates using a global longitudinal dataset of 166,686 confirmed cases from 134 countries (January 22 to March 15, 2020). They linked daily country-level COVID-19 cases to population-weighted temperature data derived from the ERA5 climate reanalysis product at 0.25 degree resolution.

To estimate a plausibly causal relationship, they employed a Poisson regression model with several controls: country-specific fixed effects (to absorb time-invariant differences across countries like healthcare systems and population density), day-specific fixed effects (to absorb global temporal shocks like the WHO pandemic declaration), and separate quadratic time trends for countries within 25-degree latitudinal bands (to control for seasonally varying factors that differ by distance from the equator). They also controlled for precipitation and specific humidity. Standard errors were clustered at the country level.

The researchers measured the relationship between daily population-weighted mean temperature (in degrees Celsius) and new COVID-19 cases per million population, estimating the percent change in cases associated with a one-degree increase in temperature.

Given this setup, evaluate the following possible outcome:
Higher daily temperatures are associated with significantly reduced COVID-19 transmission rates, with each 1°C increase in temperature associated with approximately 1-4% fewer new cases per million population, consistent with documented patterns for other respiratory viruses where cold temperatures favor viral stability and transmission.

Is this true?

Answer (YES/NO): NO